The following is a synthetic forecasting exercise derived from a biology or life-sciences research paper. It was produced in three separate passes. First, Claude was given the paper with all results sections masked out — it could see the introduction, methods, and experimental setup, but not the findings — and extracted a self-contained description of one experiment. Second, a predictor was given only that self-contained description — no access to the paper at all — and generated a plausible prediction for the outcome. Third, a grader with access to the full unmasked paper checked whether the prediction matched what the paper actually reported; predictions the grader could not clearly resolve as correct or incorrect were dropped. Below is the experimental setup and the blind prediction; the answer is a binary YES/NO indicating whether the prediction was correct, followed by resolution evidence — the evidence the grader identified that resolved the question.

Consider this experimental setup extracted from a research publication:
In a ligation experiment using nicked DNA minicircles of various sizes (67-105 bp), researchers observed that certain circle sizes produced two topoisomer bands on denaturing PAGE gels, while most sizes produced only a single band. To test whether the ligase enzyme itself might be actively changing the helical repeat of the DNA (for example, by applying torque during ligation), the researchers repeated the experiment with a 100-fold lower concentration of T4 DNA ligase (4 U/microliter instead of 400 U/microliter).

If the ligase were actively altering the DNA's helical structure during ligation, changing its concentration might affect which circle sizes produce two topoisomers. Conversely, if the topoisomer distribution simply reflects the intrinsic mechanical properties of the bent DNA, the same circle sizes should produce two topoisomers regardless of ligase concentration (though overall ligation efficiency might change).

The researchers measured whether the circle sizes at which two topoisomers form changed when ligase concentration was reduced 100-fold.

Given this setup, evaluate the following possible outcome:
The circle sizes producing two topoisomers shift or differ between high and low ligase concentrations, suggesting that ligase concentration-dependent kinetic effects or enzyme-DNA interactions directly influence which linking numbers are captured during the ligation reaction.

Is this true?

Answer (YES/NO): NO